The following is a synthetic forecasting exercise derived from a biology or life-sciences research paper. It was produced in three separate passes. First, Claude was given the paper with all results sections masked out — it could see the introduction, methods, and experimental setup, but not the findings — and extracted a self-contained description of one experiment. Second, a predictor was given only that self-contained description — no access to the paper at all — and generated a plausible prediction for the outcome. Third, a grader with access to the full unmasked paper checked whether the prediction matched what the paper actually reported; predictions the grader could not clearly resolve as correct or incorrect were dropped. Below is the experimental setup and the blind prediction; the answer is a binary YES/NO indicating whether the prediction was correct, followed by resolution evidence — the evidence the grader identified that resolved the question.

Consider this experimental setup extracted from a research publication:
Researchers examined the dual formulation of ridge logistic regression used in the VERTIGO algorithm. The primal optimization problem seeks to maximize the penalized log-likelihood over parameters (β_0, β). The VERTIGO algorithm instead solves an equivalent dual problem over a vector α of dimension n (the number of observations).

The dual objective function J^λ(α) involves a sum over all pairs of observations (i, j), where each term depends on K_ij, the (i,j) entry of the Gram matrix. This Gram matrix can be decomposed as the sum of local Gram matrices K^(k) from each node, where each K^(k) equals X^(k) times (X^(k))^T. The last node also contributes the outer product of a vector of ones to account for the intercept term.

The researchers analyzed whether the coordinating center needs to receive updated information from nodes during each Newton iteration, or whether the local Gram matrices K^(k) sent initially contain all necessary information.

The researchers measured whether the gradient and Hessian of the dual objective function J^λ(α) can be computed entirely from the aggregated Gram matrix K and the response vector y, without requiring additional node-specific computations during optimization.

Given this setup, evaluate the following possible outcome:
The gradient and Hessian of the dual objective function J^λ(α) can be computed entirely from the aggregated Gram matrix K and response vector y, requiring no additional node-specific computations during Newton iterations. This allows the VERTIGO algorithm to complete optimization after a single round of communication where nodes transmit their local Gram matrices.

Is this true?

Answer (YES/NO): YES